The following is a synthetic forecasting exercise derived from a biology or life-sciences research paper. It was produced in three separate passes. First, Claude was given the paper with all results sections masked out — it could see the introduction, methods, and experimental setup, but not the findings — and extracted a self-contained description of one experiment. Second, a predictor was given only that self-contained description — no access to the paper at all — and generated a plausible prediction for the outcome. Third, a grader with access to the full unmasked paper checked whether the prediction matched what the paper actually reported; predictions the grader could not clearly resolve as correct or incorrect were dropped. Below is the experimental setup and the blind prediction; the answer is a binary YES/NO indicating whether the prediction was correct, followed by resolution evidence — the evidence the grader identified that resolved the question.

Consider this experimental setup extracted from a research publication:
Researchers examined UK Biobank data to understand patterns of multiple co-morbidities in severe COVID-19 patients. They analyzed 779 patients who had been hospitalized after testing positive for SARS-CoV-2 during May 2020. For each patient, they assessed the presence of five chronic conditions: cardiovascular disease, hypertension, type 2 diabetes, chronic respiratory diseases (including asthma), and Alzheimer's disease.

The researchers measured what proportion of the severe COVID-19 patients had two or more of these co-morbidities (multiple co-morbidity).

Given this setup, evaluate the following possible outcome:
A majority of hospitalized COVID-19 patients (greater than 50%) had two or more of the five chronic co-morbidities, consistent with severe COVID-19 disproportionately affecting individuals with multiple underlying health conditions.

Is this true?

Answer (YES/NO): NO